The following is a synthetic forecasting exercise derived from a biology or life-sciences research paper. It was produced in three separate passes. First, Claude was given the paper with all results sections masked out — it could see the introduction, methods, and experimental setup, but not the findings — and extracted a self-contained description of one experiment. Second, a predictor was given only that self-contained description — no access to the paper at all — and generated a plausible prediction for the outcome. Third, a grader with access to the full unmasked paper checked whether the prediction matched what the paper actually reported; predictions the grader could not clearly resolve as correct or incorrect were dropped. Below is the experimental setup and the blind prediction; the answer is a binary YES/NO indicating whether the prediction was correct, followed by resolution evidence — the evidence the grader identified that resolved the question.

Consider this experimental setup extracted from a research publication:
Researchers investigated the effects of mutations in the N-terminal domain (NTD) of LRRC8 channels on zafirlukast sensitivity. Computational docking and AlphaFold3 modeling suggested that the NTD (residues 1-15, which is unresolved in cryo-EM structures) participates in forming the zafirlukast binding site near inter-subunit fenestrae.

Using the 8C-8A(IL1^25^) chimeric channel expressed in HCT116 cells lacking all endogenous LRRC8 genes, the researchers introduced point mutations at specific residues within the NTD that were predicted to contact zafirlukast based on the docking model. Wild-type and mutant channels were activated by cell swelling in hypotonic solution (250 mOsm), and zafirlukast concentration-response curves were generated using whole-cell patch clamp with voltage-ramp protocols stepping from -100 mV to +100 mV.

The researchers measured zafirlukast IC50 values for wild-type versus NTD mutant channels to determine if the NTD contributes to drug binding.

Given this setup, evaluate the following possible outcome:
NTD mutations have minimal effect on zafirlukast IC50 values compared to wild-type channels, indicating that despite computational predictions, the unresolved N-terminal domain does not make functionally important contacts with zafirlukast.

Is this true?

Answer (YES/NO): NO